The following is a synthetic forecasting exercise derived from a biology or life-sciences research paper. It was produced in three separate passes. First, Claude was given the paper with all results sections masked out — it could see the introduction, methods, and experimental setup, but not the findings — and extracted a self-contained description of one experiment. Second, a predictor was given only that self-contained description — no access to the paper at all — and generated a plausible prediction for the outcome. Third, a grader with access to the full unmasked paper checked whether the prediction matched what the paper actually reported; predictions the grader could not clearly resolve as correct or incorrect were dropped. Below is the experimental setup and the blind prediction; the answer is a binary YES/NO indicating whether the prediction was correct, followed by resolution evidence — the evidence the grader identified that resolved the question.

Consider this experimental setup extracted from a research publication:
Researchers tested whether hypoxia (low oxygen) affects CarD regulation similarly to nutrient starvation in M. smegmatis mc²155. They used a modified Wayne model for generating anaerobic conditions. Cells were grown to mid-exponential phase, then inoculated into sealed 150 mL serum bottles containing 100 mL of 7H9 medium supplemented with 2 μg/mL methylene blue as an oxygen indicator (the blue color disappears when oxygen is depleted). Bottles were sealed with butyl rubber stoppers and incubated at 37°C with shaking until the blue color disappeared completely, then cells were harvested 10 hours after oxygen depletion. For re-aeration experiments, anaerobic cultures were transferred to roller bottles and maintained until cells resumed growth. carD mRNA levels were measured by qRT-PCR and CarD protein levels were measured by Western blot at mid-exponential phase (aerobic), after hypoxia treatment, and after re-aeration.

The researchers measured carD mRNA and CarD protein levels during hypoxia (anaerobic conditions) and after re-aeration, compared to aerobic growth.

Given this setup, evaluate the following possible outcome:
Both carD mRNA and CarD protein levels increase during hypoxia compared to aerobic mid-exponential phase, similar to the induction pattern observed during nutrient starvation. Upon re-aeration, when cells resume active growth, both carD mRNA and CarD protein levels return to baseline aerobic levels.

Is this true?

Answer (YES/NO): NO